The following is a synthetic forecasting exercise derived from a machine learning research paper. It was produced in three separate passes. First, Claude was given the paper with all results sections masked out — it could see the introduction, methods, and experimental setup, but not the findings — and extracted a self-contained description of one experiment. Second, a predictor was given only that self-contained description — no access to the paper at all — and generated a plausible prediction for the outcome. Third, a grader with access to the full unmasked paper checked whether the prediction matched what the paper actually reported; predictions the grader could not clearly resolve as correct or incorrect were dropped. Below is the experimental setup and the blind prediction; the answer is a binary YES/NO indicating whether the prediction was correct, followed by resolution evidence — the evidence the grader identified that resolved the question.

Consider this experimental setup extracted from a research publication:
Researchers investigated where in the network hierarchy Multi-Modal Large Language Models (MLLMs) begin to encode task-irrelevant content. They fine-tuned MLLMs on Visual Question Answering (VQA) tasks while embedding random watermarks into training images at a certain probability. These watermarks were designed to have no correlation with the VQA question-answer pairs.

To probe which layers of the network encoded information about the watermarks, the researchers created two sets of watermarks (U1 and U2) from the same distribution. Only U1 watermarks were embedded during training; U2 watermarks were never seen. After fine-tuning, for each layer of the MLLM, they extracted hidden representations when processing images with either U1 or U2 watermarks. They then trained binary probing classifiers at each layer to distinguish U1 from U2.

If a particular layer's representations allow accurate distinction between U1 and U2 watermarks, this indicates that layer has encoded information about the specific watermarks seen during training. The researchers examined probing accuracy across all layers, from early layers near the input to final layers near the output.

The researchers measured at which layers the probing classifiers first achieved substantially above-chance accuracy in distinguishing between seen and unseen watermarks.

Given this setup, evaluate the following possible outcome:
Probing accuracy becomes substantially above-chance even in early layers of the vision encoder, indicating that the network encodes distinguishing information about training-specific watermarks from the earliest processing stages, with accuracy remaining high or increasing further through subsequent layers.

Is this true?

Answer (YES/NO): NO